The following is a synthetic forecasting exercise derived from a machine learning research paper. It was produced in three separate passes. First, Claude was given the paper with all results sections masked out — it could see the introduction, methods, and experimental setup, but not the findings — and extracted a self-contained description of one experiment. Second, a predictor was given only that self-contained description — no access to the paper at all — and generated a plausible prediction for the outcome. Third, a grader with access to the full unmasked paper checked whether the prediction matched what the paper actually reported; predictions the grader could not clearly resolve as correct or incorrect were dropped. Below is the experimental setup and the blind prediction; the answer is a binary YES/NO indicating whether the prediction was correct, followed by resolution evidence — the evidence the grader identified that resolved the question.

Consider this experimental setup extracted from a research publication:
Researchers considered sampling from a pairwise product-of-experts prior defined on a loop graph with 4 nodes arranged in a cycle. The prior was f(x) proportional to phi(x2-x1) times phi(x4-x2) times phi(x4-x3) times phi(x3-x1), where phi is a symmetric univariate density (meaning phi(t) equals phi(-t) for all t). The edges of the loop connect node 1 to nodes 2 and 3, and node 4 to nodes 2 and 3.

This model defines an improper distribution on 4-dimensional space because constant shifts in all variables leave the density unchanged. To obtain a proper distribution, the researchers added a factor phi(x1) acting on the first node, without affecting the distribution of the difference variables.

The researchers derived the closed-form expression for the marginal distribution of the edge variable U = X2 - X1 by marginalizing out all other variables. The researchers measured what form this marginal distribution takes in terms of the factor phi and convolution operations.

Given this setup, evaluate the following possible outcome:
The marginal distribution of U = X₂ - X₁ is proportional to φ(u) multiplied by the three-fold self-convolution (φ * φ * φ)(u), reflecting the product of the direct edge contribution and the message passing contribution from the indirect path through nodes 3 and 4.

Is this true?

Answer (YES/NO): YES